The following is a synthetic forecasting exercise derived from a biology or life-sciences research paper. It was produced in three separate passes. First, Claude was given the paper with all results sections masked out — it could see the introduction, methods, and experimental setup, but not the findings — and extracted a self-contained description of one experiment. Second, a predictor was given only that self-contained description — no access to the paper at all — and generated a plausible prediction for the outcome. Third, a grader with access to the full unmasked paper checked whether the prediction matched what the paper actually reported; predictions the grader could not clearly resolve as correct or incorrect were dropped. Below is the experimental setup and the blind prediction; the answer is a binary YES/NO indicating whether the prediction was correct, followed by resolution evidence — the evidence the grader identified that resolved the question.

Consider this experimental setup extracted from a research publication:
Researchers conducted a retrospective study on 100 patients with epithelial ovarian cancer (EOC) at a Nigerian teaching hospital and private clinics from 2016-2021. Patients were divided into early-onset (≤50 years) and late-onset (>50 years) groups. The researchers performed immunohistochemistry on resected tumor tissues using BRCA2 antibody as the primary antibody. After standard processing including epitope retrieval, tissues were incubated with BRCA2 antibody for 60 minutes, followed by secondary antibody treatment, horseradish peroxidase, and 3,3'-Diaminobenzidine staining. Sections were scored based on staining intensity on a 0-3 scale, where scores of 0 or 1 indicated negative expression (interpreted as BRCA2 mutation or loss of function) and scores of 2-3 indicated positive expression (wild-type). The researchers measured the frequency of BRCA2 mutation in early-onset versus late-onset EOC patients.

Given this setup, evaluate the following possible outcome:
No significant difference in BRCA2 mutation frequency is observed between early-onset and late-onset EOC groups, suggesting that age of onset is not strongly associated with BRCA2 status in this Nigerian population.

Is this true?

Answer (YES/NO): NO